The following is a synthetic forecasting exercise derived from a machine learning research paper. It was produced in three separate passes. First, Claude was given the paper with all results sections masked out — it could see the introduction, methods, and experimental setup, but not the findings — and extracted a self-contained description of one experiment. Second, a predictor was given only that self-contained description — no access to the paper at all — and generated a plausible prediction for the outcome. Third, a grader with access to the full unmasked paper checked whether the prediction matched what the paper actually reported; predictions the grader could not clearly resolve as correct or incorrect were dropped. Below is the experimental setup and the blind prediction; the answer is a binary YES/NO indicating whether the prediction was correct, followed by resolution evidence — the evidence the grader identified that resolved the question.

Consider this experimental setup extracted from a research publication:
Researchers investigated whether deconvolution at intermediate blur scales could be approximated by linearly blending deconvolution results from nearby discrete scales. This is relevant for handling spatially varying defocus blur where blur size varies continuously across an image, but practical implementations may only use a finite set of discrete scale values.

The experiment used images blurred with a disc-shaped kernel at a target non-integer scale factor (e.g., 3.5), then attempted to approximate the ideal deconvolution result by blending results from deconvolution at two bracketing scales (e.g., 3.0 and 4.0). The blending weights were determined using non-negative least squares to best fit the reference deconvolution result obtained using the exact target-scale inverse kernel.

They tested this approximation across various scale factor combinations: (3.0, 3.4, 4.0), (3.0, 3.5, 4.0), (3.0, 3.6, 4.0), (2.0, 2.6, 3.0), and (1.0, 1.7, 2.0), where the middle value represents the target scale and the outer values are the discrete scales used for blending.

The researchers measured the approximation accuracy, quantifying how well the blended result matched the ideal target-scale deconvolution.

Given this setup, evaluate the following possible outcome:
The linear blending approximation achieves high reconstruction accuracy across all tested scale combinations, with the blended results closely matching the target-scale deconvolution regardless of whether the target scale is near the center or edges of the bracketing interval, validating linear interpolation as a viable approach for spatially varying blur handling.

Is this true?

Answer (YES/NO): YES